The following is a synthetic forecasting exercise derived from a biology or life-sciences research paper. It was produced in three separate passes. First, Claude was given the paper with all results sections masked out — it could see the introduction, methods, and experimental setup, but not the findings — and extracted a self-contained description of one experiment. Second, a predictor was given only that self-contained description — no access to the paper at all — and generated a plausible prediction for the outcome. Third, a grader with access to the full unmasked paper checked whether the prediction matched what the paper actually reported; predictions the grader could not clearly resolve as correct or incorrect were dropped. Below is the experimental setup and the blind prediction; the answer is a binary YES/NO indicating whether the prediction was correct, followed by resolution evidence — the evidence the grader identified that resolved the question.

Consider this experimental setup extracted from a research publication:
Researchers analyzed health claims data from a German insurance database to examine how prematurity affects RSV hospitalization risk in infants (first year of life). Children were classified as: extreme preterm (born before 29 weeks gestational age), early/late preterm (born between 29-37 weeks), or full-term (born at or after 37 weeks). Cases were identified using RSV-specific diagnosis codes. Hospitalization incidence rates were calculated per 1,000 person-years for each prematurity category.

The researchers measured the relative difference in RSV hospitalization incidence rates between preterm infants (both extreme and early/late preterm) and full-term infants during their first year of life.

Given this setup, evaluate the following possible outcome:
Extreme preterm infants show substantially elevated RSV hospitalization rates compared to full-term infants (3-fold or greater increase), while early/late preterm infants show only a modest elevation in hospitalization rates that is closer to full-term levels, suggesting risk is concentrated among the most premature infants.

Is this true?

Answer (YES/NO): NO